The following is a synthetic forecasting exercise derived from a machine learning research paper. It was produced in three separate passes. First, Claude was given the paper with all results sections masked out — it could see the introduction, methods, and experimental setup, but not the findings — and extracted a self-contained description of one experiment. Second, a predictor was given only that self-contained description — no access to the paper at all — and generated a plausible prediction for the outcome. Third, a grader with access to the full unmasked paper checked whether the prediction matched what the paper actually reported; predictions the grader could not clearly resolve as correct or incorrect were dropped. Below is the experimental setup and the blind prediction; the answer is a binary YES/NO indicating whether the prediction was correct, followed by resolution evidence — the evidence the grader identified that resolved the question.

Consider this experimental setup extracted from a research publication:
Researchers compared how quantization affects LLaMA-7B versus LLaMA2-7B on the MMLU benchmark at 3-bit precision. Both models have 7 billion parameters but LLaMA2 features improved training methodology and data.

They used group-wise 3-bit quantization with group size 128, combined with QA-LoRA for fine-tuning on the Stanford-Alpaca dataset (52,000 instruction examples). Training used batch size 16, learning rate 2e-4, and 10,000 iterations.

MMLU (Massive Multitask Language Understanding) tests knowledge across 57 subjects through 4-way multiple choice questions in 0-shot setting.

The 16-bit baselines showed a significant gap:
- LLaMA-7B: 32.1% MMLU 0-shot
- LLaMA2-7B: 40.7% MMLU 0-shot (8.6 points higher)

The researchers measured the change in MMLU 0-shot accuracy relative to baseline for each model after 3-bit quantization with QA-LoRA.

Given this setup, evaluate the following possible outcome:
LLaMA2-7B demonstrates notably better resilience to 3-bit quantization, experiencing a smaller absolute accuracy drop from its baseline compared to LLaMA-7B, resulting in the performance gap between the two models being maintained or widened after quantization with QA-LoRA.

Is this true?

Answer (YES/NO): NO